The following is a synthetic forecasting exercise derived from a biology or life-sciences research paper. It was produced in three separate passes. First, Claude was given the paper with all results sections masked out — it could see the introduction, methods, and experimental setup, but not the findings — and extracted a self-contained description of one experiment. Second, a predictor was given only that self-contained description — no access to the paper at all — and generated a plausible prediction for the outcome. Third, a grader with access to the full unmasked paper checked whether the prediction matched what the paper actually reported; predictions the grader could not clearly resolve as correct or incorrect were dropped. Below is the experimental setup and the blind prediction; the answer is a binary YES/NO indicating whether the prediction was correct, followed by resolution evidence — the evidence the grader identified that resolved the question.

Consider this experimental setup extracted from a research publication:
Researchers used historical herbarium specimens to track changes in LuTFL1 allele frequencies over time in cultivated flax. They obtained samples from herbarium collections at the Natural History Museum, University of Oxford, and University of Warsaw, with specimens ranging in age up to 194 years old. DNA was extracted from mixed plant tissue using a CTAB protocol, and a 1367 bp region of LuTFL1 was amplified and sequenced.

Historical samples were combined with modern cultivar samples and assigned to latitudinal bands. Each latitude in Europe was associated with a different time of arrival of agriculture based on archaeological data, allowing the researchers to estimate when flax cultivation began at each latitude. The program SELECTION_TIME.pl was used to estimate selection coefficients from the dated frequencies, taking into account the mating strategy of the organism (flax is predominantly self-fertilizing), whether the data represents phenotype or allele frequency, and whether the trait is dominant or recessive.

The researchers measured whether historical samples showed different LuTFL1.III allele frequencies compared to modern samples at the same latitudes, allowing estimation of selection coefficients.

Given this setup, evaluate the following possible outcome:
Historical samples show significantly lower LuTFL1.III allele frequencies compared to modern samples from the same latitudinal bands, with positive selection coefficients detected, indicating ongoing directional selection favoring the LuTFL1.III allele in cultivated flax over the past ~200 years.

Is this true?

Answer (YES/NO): NO